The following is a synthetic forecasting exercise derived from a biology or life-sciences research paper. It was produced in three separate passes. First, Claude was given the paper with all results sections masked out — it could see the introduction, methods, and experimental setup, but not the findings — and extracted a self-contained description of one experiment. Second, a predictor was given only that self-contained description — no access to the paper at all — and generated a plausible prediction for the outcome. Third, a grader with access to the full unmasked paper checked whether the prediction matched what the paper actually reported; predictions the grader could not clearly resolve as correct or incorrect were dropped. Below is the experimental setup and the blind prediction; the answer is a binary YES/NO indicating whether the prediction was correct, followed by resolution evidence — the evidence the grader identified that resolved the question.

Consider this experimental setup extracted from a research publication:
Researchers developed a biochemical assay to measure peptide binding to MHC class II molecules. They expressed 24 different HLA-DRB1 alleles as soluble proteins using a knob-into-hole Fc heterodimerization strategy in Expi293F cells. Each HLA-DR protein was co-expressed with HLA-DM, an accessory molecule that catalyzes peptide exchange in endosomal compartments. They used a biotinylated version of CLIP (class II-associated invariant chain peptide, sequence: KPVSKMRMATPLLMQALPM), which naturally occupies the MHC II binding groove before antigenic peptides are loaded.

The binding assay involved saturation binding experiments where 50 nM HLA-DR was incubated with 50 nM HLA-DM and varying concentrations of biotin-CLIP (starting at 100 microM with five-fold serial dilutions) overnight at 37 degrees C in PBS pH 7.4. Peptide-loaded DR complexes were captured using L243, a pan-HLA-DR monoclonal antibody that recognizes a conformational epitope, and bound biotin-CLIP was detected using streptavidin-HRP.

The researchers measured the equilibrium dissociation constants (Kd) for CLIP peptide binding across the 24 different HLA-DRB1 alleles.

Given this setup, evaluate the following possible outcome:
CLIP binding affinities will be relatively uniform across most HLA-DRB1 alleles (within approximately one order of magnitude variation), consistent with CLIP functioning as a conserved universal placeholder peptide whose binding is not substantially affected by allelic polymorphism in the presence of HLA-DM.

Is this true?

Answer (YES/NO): NO